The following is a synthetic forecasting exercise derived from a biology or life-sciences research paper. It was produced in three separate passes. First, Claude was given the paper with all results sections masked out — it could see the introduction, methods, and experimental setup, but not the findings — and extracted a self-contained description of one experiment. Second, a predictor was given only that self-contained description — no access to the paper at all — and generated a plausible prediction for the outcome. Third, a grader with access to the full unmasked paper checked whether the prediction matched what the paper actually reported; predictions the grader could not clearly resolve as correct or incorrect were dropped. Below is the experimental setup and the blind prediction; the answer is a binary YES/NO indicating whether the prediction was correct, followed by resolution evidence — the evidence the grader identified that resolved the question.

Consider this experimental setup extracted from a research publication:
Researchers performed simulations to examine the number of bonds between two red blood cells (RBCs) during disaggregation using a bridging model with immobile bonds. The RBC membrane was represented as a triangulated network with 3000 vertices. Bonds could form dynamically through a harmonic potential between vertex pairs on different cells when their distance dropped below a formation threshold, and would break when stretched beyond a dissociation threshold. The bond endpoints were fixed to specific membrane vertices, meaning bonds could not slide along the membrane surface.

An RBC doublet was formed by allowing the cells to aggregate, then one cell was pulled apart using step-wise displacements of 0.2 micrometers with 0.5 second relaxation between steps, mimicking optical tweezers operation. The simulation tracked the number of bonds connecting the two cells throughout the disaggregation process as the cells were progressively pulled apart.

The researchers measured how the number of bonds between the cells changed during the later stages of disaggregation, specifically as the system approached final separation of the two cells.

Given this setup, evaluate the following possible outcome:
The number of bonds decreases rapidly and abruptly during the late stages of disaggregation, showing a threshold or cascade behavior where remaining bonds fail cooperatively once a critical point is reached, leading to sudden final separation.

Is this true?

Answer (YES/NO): YES